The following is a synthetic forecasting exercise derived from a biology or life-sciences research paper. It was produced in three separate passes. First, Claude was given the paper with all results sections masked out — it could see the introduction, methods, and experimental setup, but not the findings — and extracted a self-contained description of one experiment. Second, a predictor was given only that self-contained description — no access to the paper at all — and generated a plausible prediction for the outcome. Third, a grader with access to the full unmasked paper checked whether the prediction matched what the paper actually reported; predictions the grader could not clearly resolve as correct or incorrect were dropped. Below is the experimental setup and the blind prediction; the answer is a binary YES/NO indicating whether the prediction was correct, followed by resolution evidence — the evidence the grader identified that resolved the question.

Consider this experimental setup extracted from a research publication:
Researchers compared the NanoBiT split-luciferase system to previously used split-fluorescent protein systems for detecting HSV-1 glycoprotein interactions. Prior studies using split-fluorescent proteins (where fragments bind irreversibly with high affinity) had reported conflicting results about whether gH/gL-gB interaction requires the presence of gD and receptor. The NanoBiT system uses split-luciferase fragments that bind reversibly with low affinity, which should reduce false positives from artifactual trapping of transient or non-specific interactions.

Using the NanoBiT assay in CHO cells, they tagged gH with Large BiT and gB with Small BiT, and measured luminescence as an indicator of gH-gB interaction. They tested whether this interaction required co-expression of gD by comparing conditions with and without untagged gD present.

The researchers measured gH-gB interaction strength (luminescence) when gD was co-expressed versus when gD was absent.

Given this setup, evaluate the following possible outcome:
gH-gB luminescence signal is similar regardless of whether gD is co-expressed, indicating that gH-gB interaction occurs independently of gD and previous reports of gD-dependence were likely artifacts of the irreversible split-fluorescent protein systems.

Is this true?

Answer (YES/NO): YES